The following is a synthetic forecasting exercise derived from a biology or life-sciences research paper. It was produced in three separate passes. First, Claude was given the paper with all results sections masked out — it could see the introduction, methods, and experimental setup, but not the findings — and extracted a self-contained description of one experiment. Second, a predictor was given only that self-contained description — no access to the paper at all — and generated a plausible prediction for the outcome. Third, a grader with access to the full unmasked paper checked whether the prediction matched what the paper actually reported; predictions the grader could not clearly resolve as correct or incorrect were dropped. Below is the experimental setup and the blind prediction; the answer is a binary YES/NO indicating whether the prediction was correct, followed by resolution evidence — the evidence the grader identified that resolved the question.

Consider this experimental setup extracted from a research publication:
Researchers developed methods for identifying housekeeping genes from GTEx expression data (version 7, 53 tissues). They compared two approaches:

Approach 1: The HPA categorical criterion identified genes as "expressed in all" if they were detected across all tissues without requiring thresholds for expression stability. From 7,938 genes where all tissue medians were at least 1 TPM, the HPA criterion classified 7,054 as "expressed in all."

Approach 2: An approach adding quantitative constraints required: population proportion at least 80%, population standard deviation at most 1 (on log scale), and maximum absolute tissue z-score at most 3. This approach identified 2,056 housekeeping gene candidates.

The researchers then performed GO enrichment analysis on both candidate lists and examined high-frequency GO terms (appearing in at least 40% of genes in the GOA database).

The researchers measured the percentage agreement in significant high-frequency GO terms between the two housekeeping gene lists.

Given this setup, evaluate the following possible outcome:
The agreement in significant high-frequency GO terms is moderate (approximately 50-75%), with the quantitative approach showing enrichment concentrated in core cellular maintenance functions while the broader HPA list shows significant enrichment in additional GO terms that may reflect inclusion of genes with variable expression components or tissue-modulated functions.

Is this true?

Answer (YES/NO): YES